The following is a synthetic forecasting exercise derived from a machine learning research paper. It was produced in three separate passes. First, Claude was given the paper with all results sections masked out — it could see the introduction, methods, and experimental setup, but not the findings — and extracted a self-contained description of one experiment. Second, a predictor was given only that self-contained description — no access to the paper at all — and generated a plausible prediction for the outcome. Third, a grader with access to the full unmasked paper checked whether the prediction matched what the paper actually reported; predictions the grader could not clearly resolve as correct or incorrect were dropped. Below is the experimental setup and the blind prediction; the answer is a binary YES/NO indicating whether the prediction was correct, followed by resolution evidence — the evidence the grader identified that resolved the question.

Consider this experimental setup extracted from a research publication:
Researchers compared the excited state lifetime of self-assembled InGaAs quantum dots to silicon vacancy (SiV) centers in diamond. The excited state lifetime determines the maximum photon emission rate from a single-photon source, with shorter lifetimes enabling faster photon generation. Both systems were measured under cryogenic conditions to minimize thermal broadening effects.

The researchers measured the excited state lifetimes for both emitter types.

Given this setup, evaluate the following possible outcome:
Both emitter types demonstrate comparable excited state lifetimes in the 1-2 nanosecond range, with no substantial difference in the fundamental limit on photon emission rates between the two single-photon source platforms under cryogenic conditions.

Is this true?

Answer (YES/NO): NO